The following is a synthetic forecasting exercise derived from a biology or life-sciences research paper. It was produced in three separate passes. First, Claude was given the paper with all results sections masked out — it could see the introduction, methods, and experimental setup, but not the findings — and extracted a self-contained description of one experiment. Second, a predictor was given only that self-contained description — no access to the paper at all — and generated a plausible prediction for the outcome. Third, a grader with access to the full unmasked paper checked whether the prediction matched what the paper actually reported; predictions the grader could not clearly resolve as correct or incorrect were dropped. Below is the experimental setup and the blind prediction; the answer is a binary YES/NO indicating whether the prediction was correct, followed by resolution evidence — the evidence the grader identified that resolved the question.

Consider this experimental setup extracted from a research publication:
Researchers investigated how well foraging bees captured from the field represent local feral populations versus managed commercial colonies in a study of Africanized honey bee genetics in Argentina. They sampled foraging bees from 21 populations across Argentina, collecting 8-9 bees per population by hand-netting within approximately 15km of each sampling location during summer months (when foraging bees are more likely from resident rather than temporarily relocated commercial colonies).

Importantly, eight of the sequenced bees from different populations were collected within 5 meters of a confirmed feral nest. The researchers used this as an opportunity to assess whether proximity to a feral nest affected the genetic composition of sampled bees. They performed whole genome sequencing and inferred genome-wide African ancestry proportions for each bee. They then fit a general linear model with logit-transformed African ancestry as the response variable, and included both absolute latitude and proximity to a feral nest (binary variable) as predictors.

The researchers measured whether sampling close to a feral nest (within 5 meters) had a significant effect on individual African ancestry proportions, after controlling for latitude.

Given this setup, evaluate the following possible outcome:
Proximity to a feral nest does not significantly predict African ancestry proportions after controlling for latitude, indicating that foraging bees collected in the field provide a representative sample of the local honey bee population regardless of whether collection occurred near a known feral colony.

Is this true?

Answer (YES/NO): YES